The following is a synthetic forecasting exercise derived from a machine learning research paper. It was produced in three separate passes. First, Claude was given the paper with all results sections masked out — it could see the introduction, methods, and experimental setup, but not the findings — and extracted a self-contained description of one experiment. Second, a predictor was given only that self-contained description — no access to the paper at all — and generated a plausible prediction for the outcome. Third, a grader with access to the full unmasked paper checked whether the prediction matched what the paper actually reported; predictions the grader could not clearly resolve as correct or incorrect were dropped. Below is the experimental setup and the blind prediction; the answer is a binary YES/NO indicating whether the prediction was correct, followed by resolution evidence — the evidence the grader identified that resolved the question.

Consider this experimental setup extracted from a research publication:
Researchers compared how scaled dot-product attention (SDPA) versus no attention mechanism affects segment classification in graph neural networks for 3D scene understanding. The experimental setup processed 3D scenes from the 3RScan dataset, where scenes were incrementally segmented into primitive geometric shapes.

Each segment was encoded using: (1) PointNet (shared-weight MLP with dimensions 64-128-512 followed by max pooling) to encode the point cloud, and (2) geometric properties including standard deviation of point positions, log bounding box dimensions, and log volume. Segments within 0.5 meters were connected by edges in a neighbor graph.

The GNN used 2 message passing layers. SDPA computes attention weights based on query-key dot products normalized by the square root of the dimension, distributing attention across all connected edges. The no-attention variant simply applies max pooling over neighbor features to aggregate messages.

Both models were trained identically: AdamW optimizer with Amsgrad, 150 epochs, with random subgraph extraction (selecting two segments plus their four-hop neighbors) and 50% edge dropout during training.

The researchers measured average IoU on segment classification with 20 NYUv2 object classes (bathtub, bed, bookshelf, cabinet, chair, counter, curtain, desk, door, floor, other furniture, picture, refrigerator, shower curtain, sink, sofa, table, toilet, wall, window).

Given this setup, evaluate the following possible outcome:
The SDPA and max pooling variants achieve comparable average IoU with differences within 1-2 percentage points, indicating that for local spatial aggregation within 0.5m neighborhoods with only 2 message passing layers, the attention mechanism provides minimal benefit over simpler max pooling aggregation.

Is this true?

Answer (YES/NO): YES